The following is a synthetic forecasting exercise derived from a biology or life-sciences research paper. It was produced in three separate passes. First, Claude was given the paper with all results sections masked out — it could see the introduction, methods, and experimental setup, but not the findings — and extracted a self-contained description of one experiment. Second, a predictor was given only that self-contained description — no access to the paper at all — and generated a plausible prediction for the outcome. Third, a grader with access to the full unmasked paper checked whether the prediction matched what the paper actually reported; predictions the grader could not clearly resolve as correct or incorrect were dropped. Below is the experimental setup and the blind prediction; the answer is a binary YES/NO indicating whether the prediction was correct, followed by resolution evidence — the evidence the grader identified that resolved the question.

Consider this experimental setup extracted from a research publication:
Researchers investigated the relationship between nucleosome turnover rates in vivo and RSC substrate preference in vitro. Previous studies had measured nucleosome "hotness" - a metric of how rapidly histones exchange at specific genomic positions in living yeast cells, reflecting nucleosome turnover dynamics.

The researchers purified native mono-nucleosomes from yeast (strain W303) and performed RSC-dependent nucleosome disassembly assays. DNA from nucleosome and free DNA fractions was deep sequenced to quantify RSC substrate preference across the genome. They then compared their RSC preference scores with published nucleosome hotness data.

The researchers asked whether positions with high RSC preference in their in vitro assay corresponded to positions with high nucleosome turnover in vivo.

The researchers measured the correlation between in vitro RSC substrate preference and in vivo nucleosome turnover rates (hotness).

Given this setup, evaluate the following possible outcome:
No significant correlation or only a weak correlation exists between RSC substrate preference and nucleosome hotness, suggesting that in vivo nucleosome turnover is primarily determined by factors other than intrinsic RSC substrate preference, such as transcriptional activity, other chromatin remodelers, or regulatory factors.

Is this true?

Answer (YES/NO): YES